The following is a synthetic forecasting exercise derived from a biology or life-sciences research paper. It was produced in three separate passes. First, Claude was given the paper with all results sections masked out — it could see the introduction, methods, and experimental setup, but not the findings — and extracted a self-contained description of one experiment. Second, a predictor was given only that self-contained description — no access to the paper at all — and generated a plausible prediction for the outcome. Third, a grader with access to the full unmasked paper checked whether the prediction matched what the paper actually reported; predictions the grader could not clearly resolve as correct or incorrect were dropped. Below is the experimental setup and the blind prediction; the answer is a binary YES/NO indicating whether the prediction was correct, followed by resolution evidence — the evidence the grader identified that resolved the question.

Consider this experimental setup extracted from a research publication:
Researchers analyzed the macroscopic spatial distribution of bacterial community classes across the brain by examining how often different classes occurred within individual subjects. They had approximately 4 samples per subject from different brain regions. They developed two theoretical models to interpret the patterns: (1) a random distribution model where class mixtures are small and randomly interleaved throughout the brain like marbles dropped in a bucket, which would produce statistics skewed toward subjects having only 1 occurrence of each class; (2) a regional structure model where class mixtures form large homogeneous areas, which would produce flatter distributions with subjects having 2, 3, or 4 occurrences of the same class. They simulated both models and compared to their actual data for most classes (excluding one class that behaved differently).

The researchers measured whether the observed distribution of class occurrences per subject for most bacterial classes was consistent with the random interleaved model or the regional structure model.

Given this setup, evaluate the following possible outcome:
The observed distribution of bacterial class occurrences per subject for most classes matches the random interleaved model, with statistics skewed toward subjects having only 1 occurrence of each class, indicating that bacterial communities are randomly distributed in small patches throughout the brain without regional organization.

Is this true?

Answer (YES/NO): YES